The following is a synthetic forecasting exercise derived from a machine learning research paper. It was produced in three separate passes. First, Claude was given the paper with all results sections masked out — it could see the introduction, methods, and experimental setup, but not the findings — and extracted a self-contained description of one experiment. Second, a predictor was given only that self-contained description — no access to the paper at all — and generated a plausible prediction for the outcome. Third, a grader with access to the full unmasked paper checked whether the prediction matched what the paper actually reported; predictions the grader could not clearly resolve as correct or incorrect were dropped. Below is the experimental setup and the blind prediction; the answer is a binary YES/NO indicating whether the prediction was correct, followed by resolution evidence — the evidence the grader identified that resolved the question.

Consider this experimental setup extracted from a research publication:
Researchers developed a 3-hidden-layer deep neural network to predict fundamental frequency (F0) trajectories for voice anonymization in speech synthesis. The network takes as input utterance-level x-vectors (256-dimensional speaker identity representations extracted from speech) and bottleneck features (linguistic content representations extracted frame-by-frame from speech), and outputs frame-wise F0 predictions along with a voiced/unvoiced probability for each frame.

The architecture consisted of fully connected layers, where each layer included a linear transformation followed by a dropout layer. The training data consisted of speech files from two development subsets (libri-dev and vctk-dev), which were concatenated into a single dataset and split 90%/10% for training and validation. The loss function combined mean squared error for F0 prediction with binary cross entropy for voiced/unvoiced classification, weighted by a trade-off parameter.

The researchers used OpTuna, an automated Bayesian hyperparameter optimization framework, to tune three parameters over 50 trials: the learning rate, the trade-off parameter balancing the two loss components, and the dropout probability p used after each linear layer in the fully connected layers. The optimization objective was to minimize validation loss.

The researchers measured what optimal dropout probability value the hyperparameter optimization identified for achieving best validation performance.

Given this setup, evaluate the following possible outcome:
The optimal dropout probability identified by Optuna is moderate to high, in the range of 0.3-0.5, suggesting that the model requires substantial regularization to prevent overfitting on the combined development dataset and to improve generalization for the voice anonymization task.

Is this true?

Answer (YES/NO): NO